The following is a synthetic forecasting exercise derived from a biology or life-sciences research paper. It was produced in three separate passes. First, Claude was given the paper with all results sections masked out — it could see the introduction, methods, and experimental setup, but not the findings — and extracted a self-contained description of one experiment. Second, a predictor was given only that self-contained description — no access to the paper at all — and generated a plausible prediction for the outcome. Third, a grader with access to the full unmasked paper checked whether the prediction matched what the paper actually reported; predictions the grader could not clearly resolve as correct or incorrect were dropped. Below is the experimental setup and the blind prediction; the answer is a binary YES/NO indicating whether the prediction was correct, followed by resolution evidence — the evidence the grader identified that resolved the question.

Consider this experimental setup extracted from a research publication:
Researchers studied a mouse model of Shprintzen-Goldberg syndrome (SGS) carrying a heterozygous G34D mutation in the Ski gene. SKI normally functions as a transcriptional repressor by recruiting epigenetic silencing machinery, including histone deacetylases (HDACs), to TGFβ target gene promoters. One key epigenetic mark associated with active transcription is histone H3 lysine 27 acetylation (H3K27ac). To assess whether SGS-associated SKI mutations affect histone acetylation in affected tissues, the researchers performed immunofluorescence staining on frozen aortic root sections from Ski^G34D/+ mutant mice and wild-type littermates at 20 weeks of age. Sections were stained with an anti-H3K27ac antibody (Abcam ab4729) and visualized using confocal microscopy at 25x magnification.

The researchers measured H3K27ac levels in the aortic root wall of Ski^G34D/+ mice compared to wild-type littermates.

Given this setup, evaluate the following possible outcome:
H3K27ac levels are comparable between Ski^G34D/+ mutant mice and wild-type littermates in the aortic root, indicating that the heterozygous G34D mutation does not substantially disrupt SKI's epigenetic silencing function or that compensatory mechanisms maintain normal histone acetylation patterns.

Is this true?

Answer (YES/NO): NO